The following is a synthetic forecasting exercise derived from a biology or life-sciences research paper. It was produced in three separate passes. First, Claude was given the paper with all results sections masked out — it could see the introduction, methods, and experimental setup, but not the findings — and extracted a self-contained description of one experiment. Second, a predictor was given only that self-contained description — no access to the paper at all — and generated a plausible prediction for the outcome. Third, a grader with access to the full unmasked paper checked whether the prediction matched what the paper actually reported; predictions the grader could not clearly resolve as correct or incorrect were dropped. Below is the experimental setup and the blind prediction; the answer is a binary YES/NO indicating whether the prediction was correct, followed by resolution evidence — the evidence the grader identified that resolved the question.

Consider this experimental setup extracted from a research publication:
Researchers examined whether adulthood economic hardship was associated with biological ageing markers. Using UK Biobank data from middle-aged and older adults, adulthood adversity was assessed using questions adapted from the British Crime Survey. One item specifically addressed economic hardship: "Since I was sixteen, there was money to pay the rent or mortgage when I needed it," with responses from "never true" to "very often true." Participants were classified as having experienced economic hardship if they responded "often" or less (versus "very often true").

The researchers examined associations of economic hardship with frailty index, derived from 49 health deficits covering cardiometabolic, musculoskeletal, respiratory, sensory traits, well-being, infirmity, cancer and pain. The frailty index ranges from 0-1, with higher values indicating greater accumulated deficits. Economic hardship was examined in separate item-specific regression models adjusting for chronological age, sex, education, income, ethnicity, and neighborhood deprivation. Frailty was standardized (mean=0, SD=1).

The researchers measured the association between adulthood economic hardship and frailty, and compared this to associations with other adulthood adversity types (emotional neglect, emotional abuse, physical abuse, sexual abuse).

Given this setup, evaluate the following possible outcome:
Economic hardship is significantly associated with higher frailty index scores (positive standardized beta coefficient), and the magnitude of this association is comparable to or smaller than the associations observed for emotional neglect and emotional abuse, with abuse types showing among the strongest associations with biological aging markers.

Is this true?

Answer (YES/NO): YES